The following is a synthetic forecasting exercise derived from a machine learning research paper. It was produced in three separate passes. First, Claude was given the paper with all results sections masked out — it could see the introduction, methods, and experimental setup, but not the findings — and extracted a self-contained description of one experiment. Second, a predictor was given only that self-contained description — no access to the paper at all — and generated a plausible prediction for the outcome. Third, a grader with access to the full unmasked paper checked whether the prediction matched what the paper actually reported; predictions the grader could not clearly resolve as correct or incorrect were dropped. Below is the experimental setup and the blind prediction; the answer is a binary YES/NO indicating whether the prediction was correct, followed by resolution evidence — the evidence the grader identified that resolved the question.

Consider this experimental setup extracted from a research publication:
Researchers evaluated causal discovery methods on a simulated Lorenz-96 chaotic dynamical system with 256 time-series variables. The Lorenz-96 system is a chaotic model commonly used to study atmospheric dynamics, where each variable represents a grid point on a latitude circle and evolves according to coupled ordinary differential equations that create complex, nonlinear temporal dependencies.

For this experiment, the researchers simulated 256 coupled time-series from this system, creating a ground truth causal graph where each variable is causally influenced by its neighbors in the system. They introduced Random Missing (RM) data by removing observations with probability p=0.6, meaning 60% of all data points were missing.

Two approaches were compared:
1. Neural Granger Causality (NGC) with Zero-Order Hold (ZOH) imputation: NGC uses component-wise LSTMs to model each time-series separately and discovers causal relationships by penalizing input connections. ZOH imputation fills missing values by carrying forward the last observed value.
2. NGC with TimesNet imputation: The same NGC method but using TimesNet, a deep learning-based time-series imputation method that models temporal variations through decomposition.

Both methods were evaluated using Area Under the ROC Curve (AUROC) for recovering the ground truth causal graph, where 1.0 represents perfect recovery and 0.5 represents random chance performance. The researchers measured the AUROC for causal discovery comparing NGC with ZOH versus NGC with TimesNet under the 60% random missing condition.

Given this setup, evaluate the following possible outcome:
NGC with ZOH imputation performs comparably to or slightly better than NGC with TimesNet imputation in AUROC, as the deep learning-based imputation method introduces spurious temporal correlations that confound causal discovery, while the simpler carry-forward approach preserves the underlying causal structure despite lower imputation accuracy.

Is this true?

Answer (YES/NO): NO